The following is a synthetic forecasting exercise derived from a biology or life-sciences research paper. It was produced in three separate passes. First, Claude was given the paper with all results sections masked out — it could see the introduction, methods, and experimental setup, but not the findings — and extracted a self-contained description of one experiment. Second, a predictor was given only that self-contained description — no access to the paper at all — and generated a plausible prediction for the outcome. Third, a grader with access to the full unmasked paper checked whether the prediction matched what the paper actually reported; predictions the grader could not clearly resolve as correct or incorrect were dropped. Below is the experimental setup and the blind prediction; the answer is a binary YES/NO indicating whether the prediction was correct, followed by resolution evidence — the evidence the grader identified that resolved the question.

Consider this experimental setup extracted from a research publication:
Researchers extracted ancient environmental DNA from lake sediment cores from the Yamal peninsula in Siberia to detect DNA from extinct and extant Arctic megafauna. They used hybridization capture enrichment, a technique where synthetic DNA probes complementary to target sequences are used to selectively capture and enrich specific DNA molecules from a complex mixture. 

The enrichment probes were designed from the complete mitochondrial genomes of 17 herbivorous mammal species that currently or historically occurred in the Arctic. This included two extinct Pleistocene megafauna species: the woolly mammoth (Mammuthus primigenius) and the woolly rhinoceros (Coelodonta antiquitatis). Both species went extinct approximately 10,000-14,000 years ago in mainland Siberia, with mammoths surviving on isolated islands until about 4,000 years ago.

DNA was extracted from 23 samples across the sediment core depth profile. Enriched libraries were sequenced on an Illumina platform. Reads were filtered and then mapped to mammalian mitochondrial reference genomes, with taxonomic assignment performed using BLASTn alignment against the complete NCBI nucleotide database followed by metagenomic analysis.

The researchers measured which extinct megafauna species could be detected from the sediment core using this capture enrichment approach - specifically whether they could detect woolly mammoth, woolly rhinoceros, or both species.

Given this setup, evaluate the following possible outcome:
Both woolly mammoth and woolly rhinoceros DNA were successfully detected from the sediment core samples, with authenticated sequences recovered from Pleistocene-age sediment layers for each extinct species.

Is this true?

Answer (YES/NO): NO